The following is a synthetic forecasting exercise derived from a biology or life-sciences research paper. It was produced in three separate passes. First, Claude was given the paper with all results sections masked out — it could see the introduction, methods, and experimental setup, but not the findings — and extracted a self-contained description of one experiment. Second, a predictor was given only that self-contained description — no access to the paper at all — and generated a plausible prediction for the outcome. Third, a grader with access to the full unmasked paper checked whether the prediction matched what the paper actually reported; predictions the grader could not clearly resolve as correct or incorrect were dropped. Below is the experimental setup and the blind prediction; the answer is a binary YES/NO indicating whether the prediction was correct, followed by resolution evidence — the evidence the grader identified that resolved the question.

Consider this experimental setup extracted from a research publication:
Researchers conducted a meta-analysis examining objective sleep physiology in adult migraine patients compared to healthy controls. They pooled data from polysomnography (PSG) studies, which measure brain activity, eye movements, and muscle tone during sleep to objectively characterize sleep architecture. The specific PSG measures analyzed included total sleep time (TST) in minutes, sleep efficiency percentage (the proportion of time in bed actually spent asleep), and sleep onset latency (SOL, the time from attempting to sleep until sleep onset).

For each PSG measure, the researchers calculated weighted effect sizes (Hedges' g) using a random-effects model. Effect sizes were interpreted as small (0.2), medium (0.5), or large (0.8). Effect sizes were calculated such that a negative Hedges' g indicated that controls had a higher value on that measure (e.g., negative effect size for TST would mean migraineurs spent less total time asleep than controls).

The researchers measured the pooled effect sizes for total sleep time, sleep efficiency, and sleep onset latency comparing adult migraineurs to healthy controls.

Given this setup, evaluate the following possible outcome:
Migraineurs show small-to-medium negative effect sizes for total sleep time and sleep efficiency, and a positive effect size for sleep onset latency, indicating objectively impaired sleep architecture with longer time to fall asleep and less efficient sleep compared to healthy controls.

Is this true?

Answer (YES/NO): NO